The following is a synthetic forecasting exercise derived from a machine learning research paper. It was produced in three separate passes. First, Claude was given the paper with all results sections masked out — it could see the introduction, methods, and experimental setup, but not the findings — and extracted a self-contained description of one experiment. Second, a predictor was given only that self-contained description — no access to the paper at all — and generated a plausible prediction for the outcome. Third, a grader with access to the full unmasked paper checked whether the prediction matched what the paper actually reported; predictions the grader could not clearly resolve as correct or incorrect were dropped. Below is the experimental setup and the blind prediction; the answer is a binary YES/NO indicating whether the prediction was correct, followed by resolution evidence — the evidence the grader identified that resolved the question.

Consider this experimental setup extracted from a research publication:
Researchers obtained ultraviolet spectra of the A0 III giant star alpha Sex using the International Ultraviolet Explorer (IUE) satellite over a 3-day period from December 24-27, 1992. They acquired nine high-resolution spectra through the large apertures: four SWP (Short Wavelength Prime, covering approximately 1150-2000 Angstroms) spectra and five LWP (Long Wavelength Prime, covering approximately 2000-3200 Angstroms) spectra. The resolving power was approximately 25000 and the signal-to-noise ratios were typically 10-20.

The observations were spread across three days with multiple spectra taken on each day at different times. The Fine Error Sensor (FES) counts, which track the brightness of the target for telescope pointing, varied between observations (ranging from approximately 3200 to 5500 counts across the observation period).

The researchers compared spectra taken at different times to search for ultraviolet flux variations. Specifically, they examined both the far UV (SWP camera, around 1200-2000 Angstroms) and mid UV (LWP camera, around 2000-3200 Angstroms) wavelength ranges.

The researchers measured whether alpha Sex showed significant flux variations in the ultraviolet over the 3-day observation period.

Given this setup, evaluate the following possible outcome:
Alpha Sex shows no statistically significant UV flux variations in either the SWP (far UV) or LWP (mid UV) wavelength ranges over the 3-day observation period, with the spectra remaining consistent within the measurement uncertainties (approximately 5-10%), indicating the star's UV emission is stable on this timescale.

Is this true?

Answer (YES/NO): NO